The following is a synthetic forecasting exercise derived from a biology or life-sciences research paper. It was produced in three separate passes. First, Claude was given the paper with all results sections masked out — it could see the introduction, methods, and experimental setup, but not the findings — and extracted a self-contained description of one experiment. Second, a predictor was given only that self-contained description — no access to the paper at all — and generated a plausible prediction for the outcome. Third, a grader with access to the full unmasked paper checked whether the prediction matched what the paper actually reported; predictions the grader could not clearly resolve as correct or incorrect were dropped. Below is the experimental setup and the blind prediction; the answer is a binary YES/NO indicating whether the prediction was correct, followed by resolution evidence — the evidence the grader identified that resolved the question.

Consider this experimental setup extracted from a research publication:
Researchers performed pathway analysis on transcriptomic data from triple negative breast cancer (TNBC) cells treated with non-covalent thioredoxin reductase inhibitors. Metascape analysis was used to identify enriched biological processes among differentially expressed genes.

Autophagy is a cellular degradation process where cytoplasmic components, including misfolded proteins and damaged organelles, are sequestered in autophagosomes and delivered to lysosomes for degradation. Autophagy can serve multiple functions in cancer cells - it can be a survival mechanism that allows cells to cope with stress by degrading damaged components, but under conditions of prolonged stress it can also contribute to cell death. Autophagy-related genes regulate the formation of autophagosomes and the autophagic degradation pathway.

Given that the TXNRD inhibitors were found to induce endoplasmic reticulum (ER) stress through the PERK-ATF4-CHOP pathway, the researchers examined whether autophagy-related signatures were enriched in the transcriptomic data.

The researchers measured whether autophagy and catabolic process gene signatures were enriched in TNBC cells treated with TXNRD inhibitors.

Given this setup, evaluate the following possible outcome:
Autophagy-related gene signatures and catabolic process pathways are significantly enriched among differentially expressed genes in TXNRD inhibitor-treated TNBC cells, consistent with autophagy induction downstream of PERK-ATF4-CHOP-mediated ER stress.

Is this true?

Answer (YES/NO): YES